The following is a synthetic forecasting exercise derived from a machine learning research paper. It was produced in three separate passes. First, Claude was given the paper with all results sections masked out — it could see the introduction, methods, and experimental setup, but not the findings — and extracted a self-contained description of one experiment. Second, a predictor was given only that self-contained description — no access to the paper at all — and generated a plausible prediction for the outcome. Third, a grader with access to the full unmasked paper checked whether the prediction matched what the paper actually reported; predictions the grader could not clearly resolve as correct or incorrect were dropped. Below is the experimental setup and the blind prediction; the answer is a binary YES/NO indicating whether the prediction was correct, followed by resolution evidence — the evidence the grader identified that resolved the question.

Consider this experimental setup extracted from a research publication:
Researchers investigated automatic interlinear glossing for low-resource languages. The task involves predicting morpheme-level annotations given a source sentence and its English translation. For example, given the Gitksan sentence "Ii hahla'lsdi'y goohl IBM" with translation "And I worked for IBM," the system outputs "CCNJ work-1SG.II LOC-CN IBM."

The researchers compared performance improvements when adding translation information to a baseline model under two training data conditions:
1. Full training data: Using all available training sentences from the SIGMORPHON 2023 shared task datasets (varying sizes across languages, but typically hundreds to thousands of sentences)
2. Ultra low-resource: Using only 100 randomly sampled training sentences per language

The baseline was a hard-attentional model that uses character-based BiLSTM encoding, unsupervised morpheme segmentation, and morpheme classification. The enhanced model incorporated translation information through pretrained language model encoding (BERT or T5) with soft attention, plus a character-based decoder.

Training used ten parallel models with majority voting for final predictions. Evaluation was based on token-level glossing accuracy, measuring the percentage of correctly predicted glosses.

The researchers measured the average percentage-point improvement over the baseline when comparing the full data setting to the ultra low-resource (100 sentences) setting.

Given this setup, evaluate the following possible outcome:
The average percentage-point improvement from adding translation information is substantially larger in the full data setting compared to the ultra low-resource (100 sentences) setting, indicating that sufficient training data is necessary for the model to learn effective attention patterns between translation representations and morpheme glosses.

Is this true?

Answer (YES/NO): NO